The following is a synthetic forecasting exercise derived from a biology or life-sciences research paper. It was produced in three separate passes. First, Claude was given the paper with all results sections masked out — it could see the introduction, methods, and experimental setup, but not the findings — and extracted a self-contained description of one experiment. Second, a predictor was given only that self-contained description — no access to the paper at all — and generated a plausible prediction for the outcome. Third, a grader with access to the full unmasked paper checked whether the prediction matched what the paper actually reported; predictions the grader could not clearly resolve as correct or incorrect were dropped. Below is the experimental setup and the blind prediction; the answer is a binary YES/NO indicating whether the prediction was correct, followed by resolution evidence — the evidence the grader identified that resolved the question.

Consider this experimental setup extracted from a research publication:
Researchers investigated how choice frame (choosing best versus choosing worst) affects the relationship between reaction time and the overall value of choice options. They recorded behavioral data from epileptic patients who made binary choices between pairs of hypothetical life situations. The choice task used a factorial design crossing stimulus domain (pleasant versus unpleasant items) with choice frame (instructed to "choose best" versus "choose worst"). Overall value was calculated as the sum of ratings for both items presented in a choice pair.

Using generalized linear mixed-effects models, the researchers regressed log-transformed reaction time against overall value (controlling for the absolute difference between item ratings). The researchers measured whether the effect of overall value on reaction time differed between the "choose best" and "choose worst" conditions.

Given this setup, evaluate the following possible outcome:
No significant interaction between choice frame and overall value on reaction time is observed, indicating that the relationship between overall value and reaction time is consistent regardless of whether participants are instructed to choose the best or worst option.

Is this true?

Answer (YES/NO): NO